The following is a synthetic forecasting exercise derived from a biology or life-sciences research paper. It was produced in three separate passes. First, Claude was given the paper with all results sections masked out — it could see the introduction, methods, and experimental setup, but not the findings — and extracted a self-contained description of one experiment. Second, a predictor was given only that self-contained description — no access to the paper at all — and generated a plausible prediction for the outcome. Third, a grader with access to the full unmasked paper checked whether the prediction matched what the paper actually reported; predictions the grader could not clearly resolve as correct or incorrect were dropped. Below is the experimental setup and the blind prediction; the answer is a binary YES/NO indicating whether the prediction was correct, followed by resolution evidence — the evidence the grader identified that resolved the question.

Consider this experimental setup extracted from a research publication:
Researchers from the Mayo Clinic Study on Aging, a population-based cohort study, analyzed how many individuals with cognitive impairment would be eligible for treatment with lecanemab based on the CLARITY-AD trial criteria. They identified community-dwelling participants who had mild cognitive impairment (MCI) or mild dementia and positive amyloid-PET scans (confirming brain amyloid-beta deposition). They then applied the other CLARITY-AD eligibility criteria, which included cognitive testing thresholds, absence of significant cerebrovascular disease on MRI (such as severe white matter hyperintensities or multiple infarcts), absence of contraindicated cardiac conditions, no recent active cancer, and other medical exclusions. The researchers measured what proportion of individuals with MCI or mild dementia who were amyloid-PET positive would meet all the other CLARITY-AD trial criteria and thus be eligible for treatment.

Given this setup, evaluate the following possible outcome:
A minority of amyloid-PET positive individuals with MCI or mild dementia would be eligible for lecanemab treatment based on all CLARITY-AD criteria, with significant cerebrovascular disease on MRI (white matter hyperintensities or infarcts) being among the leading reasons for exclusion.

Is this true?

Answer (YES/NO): YES